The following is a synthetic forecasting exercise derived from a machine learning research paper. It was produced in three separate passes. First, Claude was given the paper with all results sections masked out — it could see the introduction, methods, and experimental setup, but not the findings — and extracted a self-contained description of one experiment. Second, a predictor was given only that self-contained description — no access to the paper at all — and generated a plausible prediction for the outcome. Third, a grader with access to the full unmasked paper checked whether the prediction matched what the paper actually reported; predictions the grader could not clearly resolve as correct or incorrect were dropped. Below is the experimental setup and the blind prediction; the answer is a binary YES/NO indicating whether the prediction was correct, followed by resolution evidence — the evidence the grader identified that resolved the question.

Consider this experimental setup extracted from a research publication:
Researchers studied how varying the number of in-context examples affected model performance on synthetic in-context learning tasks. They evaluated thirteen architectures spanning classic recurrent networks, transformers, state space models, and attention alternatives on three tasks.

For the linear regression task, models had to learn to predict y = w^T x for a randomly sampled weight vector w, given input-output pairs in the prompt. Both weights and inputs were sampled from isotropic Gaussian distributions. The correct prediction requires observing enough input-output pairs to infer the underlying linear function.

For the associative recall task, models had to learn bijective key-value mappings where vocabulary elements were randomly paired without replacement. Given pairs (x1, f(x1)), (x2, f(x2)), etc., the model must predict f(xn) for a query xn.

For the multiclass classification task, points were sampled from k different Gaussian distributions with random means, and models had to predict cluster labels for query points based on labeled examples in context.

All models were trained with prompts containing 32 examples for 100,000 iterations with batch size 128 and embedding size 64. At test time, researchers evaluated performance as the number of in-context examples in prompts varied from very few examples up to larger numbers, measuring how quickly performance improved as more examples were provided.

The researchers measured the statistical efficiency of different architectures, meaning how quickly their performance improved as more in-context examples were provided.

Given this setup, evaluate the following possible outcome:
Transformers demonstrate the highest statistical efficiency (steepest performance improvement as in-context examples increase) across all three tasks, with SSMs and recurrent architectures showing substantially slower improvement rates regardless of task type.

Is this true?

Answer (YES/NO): NO